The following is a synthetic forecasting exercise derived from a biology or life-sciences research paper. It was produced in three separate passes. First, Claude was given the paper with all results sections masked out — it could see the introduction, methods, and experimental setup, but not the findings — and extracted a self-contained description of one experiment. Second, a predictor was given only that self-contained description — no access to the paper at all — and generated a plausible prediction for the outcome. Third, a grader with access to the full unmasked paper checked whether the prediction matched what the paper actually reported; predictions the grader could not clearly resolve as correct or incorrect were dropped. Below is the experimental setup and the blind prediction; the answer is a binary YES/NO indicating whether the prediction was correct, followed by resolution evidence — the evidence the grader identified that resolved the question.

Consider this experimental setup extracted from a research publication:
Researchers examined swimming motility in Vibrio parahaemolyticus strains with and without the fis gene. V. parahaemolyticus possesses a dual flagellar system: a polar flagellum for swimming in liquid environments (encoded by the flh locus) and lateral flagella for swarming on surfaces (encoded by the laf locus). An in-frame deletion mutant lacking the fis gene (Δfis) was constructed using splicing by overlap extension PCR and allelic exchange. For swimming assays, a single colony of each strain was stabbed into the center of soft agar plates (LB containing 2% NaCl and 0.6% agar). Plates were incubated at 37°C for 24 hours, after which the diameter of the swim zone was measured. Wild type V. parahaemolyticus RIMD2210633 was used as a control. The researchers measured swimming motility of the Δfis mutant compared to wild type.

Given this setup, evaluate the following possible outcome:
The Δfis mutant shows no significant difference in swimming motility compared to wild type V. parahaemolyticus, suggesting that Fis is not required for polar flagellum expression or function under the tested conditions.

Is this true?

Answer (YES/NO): NO